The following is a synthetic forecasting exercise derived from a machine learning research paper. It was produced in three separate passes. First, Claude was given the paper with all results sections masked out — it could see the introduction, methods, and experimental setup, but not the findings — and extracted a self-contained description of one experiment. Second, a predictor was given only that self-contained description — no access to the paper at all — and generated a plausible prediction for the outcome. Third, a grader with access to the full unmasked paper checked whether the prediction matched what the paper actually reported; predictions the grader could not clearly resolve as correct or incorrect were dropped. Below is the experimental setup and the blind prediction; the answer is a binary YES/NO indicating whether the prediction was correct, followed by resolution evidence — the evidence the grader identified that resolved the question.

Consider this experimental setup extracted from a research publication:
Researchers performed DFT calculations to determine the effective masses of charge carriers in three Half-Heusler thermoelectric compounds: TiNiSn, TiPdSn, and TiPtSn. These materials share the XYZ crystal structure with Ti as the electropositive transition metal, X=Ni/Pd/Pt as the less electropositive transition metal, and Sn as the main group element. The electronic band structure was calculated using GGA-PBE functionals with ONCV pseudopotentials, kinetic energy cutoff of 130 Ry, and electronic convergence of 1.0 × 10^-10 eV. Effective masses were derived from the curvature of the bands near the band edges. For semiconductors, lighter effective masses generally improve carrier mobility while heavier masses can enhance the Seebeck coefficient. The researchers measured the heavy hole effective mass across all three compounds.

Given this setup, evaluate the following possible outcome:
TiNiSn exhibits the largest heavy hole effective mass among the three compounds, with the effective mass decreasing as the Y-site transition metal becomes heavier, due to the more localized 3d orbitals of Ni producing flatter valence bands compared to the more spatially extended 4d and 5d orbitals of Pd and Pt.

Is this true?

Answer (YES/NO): NO